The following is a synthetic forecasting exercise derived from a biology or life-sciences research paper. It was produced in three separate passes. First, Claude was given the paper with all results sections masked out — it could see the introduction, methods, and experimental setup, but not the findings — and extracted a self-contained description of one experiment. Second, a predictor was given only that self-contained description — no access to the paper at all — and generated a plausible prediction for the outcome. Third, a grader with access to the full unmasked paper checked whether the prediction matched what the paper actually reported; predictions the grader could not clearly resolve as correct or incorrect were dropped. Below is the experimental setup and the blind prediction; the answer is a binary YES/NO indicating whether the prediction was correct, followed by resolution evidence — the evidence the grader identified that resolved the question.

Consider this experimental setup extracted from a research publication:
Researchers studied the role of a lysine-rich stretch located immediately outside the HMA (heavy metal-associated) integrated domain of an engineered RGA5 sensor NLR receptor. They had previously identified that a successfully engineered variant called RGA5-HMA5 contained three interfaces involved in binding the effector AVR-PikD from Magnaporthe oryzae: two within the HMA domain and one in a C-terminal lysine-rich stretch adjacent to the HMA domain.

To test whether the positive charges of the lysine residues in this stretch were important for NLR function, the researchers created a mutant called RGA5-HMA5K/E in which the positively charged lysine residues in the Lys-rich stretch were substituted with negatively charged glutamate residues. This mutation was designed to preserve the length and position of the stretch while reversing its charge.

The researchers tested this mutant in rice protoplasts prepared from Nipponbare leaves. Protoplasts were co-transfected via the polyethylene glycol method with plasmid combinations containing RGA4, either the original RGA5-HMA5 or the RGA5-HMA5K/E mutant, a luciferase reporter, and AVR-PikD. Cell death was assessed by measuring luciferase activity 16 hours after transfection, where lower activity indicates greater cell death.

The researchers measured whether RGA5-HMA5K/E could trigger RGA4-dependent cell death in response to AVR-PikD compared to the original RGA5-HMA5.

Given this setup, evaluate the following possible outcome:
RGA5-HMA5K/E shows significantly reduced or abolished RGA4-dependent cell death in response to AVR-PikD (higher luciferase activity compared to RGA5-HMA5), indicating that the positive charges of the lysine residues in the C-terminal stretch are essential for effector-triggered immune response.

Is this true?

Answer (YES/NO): YES